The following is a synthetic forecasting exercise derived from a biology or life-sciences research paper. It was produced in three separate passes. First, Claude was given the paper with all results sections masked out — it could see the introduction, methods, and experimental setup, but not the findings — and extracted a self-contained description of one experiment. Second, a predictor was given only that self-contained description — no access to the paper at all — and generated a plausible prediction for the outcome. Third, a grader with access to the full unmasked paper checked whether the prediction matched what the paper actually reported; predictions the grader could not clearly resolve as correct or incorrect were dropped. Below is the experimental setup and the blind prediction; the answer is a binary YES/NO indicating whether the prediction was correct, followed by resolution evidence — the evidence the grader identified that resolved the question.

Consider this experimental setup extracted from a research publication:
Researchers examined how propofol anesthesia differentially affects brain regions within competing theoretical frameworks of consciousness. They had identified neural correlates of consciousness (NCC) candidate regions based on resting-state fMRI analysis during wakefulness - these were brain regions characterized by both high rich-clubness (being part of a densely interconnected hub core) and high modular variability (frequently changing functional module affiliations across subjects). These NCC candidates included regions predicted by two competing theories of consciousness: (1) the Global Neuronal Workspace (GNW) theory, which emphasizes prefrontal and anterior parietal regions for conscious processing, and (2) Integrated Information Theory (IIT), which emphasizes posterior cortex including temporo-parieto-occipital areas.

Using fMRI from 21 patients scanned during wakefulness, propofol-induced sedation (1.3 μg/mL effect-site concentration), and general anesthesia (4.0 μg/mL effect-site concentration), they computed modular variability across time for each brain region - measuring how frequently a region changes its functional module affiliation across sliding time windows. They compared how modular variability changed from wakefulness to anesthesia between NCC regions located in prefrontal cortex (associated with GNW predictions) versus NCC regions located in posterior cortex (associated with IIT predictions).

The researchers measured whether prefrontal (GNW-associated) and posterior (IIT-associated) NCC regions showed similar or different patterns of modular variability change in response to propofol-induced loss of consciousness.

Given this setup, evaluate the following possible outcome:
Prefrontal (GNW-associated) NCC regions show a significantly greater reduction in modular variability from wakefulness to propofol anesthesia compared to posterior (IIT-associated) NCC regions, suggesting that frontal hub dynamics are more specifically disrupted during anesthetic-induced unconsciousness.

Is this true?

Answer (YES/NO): YES